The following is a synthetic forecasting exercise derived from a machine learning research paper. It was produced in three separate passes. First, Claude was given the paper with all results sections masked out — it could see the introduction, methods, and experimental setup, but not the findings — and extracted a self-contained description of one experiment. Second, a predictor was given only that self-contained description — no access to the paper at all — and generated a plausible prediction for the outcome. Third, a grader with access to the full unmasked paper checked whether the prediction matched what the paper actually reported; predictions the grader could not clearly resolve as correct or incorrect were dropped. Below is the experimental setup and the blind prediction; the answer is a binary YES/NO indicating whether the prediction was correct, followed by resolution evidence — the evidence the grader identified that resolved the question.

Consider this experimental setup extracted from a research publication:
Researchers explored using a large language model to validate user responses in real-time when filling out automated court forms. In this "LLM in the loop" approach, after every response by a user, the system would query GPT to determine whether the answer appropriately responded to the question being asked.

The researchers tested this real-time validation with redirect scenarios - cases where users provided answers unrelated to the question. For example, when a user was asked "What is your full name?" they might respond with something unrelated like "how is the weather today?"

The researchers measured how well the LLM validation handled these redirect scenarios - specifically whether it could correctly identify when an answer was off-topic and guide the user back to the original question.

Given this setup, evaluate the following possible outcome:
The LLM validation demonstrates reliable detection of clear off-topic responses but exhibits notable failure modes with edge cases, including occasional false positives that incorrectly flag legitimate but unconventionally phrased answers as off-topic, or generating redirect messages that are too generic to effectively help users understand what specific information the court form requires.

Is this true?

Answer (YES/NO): NO